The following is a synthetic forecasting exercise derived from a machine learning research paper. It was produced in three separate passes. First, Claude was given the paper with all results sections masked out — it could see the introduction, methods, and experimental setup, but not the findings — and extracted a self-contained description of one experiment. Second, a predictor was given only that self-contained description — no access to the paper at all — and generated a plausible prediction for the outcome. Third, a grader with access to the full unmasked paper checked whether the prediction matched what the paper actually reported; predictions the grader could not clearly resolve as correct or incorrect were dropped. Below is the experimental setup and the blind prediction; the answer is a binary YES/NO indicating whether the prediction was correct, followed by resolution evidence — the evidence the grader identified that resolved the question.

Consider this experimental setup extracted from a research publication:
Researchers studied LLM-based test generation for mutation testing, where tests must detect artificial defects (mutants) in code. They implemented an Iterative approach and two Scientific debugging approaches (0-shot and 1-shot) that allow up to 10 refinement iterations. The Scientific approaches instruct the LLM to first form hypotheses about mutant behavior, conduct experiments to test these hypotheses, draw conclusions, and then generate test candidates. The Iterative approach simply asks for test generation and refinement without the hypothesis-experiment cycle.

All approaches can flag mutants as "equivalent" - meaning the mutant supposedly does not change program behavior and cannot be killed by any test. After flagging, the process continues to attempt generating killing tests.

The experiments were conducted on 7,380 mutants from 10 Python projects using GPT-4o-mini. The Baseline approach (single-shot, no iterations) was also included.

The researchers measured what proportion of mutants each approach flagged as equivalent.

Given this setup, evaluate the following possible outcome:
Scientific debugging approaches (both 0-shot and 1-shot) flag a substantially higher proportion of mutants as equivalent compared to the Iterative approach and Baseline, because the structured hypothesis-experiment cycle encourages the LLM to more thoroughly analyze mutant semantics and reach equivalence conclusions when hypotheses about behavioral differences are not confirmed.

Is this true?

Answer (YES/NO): YES